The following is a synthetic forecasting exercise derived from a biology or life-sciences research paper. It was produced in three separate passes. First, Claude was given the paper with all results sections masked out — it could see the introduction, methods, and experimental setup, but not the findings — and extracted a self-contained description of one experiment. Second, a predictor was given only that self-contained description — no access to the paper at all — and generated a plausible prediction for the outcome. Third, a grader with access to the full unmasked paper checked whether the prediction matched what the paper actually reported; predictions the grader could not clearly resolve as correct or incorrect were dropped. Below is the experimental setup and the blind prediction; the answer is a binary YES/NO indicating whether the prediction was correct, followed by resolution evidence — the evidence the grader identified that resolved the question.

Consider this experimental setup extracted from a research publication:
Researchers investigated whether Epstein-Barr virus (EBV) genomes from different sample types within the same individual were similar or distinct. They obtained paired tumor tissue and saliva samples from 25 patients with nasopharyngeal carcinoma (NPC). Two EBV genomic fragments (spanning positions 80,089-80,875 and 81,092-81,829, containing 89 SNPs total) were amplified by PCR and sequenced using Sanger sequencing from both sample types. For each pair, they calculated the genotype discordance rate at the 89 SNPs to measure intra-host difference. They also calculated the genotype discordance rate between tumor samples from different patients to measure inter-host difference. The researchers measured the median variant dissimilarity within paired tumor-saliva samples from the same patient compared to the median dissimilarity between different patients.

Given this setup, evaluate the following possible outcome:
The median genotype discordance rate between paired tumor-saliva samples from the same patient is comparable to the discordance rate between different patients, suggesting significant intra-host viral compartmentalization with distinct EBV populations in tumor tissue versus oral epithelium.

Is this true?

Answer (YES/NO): NO